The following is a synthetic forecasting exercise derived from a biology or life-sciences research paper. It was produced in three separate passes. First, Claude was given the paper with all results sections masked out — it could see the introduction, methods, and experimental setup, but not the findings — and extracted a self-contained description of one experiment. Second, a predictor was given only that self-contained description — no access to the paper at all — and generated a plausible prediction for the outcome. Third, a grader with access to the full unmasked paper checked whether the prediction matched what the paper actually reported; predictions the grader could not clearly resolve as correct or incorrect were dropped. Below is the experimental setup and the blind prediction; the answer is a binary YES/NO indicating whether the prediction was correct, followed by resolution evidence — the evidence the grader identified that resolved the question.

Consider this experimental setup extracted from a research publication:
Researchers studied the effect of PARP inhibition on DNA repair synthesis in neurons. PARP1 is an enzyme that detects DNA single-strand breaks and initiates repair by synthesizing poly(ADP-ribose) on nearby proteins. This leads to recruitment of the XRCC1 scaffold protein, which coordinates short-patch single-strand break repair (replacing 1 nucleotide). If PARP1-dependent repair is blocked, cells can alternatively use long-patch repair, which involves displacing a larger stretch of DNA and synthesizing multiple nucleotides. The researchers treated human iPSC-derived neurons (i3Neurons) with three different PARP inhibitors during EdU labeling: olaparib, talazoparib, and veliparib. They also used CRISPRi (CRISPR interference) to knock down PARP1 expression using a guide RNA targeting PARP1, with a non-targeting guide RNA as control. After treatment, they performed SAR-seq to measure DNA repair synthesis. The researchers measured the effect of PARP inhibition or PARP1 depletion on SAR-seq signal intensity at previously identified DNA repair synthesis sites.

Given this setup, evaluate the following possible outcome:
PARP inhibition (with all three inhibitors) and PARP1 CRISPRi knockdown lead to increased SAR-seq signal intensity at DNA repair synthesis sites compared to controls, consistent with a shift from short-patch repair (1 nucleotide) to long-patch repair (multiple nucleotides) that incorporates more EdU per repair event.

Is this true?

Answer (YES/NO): YES